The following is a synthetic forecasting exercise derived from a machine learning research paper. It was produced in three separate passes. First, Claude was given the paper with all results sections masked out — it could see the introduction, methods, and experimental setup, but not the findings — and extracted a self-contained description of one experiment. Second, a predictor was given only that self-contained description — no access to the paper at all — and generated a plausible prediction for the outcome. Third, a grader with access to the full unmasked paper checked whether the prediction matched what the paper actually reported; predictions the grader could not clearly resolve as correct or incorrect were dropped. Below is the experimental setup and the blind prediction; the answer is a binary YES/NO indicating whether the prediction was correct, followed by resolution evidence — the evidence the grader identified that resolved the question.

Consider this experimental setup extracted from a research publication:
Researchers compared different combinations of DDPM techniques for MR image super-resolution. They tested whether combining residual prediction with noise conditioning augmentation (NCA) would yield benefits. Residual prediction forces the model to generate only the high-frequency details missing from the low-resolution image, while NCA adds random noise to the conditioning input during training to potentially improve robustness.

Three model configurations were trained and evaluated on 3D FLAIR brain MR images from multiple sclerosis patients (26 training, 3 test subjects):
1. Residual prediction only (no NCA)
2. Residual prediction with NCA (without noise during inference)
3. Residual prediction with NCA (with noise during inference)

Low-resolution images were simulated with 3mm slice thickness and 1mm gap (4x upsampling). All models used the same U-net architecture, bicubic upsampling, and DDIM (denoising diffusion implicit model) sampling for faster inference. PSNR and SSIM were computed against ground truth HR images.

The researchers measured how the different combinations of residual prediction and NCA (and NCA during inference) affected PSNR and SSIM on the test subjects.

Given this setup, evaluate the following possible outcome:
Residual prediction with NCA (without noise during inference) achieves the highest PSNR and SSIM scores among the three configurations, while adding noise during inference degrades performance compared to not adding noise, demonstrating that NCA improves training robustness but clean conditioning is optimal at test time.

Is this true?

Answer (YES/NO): NO